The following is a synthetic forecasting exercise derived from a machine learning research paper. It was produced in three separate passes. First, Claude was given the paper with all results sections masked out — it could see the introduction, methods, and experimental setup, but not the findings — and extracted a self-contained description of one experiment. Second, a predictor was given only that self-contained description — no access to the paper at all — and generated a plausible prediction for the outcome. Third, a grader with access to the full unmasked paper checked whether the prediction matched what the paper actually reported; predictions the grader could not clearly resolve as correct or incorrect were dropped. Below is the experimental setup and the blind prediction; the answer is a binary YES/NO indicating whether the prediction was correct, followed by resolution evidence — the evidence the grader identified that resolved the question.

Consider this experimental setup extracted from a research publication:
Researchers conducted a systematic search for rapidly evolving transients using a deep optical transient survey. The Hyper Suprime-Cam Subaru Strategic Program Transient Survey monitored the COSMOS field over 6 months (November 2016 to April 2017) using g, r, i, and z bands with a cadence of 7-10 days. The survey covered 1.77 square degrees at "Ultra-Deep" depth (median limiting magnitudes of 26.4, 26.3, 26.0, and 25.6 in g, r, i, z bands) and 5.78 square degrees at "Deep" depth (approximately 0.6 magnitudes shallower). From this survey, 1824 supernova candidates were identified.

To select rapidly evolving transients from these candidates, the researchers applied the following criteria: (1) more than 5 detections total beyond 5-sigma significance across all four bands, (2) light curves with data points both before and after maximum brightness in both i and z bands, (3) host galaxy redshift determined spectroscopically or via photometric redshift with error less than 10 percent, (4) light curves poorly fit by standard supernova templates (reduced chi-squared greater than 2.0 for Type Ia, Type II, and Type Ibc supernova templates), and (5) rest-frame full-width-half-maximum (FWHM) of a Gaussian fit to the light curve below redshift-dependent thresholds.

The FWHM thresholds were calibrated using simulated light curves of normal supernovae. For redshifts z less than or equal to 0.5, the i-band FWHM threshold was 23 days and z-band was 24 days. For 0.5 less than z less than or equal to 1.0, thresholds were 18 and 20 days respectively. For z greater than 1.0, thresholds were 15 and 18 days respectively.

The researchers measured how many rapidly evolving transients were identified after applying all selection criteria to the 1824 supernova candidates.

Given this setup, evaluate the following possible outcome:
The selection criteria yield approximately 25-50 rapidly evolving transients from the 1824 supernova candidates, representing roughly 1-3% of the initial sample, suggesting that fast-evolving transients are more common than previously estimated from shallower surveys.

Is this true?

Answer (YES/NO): NO